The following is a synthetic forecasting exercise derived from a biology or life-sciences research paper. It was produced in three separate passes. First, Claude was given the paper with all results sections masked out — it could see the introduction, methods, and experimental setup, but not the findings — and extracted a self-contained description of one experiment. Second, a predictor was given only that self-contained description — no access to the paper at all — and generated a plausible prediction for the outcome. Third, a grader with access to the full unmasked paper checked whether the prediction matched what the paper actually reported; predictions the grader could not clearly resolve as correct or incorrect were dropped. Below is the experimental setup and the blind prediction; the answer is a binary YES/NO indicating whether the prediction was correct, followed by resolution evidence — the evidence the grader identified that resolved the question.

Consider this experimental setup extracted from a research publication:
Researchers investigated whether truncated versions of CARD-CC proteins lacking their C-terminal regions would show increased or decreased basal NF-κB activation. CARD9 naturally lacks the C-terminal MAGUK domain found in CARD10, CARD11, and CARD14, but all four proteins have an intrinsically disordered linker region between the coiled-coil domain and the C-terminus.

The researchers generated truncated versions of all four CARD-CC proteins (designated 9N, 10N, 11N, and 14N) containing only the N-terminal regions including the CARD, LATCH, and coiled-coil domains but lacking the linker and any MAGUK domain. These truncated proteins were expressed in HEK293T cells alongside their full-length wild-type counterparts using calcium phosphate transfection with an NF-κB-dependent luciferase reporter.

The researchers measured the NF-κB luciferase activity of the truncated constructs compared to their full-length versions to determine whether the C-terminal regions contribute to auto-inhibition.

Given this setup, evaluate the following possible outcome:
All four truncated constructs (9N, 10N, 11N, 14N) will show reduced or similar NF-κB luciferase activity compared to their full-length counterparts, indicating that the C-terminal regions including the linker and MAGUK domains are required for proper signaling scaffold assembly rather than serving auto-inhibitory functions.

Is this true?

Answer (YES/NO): NO